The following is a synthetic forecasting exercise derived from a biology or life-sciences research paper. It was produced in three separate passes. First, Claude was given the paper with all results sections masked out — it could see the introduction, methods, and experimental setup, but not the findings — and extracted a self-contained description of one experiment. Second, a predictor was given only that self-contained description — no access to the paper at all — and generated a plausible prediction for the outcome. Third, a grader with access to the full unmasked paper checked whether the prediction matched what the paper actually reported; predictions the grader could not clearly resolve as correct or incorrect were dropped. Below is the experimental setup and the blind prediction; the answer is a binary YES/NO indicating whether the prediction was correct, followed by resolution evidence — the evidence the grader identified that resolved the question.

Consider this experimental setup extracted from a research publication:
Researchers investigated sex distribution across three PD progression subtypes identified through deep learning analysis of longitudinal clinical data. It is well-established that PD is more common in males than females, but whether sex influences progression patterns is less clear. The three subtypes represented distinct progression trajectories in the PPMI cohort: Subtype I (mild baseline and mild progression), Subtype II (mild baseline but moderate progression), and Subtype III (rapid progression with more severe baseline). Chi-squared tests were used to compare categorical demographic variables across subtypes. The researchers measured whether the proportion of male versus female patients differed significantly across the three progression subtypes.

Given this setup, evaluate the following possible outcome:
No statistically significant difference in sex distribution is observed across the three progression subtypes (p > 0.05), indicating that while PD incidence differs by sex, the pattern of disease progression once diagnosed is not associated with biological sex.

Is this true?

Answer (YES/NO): NO